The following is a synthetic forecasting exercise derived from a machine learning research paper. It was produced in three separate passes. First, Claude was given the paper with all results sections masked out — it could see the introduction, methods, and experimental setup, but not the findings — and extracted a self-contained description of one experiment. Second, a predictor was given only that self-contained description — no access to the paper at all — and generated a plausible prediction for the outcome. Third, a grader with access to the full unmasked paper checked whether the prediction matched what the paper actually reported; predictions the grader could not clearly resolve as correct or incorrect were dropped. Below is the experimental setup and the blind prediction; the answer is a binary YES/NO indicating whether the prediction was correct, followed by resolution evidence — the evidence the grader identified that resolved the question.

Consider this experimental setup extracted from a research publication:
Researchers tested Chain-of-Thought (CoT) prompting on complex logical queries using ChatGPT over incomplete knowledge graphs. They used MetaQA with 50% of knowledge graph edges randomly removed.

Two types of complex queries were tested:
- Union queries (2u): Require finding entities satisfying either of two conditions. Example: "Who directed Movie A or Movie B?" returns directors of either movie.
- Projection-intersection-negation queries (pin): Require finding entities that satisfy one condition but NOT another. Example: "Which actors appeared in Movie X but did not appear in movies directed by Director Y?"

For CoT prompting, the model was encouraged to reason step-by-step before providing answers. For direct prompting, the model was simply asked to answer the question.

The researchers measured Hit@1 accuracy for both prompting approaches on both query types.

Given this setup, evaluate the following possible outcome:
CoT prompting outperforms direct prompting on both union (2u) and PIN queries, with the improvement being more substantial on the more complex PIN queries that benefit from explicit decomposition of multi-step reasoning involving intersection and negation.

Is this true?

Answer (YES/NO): NO